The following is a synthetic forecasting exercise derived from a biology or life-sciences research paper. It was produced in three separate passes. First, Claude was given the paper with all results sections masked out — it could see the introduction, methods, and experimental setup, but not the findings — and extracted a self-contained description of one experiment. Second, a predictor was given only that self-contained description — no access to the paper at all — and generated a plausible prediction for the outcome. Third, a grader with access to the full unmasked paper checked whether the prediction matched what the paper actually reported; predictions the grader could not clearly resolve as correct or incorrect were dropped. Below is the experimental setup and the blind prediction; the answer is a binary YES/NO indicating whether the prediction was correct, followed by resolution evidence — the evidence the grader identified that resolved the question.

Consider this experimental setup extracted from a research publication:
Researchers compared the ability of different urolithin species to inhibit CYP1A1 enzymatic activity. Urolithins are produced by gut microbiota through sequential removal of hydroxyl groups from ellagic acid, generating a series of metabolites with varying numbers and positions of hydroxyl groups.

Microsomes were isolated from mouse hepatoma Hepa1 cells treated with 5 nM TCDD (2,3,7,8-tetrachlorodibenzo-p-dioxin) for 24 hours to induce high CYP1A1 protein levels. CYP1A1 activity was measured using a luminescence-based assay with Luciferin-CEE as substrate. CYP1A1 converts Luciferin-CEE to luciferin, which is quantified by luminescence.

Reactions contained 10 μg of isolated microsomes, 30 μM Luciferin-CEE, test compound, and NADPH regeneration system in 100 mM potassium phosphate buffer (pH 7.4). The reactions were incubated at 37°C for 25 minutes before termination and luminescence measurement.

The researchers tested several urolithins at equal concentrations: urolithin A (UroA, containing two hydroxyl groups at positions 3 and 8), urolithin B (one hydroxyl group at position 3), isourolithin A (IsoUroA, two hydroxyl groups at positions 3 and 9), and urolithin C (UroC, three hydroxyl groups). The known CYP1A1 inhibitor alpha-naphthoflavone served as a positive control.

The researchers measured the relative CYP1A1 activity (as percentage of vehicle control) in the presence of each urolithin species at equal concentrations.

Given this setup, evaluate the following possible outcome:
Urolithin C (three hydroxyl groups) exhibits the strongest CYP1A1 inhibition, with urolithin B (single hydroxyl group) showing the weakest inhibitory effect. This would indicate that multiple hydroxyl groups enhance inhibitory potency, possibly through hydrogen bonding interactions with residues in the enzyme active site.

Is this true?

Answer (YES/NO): NO